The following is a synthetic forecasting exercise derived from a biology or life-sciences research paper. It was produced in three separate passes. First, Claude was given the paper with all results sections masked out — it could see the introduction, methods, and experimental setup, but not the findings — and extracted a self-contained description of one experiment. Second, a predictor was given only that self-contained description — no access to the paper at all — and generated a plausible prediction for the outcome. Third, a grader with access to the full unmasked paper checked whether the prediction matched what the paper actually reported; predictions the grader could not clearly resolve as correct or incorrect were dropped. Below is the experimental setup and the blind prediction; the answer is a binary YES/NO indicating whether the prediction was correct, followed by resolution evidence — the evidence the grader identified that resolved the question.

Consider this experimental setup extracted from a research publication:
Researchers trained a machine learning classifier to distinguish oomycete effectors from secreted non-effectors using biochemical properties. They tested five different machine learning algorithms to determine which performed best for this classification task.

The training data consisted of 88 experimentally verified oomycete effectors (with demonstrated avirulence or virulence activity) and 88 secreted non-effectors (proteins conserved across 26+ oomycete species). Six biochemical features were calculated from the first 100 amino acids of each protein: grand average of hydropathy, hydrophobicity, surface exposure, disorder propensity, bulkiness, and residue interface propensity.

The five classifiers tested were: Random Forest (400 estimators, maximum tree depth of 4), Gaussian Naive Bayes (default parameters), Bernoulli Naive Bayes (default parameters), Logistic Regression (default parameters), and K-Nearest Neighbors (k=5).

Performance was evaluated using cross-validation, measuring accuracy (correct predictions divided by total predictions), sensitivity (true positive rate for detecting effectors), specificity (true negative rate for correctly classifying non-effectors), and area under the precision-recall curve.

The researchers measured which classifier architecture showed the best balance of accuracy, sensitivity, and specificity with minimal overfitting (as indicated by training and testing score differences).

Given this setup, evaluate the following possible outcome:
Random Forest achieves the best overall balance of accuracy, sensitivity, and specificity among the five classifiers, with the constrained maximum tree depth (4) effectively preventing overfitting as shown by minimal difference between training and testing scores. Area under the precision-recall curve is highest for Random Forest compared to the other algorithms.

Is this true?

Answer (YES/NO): NO